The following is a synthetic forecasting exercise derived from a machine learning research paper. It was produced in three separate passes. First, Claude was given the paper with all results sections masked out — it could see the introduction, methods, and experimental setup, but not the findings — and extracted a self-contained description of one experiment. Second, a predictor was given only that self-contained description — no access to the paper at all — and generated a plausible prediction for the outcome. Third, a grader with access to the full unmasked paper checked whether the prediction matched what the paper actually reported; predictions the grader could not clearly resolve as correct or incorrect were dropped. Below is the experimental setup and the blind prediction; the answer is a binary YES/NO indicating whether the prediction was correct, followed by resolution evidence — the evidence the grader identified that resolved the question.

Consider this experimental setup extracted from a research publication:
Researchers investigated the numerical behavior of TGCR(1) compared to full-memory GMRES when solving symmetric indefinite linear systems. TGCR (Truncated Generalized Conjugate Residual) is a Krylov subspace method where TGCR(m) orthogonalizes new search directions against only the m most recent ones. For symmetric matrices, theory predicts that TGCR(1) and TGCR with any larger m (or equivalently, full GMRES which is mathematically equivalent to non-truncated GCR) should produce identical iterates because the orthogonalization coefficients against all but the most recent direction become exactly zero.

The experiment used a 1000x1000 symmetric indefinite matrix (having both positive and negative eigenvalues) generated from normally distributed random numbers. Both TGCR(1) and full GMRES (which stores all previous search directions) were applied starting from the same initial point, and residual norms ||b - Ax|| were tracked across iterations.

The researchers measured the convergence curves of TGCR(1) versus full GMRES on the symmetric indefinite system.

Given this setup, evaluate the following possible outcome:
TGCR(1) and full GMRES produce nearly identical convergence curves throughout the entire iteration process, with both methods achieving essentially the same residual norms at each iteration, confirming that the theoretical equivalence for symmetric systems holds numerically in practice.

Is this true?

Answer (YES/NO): NO